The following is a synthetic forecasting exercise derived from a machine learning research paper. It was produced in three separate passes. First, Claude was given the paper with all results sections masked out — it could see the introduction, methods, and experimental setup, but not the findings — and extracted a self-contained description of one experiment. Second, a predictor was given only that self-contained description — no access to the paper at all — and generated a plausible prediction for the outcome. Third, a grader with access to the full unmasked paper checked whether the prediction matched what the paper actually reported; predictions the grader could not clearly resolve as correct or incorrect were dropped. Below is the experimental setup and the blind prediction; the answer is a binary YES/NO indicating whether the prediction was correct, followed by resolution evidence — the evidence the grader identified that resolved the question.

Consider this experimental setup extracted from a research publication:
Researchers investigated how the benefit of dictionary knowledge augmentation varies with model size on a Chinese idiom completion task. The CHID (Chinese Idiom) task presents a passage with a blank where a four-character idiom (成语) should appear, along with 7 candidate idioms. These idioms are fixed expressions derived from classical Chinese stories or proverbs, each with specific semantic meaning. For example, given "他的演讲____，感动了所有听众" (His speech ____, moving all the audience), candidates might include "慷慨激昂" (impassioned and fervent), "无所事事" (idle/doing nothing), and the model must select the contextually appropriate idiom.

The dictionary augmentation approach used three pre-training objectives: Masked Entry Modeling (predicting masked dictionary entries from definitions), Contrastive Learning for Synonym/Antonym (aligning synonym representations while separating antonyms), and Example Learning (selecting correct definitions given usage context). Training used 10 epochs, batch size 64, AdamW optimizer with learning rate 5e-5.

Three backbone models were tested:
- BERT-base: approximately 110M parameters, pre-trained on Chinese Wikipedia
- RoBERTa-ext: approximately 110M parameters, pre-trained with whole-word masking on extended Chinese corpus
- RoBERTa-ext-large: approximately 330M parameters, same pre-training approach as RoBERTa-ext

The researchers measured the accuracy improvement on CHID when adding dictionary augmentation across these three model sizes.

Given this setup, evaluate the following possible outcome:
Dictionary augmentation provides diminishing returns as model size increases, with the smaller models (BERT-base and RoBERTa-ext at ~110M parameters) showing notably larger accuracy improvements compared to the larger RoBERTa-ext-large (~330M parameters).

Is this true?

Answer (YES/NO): YES